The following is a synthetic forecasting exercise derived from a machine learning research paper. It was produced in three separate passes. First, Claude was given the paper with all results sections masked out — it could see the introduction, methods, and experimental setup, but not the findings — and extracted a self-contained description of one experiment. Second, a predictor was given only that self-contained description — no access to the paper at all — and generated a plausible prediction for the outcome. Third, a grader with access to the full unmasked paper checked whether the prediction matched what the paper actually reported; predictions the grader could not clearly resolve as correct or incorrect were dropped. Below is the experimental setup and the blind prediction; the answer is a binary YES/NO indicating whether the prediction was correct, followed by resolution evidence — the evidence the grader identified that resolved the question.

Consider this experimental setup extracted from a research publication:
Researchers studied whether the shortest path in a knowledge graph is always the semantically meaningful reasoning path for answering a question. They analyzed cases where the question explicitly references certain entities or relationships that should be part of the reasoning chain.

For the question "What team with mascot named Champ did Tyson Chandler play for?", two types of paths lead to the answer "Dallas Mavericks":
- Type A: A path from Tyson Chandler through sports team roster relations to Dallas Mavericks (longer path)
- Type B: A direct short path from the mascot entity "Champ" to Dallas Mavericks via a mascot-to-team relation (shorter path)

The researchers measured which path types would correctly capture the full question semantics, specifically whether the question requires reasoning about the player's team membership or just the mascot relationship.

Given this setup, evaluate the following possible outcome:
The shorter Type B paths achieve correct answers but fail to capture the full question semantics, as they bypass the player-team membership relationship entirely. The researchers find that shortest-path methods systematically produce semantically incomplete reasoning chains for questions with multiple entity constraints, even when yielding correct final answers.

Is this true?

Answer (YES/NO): YES